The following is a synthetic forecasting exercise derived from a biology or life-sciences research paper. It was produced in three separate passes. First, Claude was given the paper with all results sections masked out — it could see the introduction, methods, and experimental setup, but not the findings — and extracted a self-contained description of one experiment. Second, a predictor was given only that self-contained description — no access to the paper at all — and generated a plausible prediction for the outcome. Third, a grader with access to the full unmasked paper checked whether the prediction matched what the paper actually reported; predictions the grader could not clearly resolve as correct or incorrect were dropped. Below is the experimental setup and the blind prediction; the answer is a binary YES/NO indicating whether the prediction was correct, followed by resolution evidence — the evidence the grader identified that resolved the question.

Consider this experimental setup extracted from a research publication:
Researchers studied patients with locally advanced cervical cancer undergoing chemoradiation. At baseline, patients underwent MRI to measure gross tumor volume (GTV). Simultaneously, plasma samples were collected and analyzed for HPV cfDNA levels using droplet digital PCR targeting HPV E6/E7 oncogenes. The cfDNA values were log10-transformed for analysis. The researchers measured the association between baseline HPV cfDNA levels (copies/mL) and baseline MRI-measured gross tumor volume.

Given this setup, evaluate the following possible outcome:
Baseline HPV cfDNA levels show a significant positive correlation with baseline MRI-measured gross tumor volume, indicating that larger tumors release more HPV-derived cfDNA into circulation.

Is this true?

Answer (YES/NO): NO